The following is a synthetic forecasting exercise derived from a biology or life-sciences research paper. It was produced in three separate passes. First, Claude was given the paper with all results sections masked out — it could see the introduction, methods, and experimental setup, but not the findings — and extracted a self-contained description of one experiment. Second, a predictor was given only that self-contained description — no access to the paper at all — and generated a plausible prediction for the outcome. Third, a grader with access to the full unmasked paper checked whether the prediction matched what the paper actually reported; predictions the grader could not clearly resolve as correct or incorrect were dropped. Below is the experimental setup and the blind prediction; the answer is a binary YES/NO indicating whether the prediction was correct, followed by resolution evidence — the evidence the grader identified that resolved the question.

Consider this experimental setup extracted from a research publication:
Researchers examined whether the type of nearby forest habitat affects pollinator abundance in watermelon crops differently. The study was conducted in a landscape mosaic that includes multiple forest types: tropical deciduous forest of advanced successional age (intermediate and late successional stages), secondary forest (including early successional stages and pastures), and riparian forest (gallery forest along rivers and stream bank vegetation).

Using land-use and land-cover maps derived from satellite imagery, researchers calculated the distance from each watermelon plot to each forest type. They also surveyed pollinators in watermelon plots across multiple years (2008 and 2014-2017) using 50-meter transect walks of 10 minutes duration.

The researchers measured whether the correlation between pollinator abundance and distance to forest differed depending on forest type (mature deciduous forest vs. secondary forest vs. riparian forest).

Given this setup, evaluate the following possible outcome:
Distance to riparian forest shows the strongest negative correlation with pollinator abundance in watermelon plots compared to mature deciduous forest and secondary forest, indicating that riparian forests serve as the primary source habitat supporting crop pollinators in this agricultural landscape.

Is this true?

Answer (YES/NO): NO